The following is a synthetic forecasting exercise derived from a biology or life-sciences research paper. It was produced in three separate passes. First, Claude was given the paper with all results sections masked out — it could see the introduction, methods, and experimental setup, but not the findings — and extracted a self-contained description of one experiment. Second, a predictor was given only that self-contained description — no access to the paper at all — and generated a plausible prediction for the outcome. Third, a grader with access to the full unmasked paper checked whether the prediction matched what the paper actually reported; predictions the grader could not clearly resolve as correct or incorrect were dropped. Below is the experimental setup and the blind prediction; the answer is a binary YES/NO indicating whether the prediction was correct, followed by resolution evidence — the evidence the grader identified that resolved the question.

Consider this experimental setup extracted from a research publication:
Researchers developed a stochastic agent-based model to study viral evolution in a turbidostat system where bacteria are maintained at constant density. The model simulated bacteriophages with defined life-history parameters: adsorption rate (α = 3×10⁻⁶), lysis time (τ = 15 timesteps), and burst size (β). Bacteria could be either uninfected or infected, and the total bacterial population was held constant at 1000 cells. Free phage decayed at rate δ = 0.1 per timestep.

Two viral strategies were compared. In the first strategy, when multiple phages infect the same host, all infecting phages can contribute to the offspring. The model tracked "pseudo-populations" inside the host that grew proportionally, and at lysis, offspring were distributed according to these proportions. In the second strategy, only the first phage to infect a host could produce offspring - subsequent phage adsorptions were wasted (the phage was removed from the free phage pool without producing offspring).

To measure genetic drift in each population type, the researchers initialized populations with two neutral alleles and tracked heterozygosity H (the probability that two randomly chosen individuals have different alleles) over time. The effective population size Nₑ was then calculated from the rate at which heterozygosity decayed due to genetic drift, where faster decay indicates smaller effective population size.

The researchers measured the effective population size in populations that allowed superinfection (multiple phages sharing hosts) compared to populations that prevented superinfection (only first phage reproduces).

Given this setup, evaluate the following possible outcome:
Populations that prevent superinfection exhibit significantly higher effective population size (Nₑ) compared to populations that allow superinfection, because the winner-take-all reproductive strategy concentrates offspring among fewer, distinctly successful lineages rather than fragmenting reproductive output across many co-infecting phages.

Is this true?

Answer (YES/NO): NO